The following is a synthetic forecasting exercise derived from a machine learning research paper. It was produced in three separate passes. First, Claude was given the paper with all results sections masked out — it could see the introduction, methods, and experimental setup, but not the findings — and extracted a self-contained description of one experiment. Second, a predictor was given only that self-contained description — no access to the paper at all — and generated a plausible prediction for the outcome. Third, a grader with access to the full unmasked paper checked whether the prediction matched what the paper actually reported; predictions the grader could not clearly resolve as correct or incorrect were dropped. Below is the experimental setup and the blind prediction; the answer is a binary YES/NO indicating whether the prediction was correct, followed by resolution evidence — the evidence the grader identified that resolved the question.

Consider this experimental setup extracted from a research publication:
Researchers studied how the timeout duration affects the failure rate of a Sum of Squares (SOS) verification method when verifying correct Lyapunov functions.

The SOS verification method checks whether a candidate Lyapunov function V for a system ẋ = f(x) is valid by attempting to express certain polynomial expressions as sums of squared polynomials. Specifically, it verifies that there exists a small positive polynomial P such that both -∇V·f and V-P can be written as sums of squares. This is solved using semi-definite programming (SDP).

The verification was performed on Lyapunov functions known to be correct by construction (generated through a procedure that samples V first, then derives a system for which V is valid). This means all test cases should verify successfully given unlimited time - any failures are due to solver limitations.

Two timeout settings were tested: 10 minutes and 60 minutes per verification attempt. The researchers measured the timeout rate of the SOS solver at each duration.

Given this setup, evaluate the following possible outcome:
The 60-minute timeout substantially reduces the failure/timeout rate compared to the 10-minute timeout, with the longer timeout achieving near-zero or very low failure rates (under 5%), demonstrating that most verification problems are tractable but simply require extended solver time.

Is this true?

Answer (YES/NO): YES